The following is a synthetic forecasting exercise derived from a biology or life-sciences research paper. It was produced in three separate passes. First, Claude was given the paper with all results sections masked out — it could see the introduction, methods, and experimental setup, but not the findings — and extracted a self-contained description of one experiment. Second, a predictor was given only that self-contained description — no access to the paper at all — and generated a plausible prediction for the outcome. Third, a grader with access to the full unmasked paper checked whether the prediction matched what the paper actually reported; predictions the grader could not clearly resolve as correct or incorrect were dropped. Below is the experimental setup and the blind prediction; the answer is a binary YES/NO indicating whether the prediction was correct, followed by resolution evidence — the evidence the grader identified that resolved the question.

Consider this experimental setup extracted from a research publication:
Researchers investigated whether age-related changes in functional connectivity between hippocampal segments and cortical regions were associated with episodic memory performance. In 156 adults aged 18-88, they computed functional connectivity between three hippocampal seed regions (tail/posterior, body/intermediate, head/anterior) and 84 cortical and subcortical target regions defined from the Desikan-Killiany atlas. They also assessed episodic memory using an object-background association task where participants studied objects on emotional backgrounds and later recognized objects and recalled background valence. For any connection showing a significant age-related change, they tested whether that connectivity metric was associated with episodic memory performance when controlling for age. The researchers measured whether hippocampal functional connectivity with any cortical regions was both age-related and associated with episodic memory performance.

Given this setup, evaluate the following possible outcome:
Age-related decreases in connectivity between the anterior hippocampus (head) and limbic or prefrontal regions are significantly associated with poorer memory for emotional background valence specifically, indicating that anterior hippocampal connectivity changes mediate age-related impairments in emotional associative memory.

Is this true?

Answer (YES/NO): NO